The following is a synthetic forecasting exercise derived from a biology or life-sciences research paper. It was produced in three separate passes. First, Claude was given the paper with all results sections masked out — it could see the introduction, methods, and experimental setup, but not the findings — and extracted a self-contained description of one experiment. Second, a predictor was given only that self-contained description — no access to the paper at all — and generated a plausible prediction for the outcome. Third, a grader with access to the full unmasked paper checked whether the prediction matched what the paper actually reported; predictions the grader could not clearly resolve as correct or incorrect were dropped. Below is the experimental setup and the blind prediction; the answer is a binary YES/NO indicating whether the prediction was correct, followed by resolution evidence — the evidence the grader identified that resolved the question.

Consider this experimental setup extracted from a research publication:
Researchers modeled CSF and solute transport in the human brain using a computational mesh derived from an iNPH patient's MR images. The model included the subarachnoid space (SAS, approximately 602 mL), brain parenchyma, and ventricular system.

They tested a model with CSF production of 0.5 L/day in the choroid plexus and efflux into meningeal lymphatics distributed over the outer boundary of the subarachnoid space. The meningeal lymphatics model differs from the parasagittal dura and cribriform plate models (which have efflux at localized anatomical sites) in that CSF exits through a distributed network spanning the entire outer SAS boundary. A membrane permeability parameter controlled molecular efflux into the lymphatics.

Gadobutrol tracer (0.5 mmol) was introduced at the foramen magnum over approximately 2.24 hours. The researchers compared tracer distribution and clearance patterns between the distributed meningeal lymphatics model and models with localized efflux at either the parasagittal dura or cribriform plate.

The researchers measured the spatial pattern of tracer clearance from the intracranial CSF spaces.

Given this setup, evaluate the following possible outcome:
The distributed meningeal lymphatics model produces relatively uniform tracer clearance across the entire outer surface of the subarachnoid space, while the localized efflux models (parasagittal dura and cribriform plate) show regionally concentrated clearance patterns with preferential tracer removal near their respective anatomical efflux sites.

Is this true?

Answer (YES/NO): NO